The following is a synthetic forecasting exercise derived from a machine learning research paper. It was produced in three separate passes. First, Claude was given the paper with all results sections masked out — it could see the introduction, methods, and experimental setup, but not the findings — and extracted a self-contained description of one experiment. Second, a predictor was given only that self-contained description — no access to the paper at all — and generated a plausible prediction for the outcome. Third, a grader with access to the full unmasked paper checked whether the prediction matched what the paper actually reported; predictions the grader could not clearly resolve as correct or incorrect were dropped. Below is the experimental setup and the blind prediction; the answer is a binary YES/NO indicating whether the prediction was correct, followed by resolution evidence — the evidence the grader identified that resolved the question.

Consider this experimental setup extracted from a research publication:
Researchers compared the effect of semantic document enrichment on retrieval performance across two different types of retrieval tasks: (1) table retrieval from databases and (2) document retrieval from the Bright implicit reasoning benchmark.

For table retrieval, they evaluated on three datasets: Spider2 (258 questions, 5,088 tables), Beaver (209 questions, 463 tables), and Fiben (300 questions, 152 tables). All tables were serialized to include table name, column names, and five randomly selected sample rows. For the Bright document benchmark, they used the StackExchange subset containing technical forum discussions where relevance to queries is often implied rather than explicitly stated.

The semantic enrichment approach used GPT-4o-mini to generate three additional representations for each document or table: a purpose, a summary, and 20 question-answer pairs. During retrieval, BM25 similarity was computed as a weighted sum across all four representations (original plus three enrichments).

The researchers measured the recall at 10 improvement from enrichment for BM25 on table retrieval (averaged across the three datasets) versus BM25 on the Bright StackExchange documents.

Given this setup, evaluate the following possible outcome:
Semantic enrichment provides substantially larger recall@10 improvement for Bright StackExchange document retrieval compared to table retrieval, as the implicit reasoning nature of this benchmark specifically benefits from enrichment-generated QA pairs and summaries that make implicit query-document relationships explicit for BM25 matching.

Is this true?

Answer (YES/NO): NO